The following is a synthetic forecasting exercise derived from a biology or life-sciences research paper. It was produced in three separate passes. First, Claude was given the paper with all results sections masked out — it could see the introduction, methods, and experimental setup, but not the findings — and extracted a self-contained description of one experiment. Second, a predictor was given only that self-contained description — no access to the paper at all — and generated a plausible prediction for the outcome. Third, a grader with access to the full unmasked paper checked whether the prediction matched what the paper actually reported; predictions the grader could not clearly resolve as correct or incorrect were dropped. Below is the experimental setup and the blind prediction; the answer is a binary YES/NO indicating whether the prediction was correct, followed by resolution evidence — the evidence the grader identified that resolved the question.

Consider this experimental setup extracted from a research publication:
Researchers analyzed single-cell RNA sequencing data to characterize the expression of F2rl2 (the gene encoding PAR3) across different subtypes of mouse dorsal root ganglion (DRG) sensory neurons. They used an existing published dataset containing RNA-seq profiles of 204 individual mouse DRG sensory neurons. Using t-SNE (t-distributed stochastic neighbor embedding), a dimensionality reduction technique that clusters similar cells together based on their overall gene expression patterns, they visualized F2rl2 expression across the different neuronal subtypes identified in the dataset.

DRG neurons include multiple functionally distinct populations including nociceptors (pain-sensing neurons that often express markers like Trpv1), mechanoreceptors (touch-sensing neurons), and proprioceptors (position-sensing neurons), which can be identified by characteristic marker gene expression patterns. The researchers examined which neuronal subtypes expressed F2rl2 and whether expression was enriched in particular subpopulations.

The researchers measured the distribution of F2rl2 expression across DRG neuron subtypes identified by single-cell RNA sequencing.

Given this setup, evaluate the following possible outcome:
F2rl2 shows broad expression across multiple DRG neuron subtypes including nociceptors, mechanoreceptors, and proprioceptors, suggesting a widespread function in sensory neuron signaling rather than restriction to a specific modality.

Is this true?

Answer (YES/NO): YES